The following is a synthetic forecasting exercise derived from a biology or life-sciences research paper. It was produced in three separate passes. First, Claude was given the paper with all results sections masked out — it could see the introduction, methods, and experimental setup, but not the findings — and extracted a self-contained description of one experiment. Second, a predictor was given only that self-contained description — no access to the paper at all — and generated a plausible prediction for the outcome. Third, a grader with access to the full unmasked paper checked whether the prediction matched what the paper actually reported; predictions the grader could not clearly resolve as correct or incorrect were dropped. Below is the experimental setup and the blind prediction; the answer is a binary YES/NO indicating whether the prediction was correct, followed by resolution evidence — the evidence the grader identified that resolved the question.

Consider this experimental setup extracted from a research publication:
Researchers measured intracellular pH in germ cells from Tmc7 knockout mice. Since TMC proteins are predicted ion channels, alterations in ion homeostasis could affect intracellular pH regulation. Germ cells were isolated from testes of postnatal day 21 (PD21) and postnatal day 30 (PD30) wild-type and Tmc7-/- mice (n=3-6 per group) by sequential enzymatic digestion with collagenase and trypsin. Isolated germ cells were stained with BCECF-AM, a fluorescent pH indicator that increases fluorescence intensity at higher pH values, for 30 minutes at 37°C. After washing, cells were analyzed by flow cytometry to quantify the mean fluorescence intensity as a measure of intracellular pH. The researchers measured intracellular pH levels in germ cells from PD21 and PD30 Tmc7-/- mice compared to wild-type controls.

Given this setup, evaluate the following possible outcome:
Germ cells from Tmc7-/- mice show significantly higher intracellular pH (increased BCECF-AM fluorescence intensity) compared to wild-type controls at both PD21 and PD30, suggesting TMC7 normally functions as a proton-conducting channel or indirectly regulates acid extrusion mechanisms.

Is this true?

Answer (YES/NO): YES